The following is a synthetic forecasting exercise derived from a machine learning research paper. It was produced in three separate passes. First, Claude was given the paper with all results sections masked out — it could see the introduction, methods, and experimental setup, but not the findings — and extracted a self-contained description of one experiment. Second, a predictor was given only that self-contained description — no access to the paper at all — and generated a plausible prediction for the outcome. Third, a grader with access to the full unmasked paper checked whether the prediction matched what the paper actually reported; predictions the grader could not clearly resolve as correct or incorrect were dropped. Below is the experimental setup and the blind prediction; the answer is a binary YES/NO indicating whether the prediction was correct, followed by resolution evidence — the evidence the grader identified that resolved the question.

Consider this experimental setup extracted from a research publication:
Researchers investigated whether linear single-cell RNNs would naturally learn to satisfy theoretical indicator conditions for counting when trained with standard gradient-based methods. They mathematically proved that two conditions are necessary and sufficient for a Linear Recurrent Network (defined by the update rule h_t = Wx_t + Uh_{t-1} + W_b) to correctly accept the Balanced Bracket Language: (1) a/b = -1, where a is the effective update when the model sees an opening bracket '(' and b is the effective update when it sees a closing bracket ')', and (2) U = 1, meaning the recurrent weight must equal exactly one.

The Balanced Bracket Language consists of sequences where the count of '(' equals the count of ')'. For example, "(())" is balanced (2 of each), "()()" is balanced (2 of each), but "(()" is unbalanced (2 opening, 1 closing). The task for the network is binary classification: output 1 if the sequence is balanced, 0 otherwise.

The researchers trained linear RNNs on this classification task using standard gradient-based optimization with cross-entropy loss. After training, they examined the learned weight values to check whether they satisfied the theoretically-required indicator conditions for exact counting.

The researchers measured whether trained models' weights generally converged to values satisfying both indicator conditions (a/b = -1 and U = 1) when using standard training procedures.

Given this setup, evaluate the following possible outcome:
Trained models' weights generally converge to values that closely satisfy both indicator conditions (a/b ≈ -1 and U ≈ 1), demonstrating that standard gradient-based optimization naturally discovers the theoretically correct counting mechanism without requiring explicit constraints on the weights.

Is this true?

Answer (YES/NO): NO